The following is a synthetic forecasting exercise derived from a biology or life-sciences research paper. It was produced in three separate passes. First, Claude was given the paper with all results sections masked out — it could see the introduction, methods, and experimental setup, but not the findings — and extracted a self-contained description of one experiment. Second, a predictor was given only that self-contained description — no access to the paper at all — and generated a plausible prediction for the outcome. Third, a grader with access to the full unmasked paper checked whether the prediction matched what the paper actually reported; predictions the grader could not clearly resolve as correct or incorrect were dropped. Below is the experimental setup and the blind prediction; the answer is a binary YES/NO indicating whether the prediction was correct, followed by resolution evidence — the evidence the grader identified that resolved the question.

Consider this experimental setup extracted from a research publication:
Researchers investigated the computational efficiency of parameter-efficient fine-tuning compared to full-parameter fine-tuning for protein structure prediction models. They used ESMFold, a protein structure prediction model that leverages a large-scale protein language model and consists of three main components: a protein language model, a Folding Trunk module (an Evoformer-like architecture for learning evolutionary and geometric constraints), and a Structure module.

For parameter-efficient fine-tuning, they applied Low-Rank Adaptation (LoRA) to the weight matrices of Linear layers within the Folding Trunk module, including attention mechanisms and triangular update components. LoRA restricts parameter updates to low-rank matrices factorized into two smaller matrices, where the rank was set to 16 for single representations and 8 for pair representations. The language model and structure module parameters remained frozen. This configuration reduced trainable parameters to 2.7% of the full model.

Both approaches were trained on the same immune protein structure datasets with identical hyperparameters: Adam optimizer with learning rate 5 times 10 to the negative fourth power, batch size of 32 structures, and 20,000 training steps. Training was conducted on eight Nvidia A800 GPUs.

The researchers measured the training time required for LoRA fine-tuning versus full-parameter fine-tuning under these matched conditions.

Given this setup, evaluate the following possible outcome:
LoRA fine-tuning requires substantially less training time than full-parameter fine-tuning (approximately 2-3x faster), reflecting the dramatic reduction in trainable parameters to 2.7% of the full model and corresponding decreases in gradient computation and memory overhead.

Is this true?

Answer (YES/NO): YES